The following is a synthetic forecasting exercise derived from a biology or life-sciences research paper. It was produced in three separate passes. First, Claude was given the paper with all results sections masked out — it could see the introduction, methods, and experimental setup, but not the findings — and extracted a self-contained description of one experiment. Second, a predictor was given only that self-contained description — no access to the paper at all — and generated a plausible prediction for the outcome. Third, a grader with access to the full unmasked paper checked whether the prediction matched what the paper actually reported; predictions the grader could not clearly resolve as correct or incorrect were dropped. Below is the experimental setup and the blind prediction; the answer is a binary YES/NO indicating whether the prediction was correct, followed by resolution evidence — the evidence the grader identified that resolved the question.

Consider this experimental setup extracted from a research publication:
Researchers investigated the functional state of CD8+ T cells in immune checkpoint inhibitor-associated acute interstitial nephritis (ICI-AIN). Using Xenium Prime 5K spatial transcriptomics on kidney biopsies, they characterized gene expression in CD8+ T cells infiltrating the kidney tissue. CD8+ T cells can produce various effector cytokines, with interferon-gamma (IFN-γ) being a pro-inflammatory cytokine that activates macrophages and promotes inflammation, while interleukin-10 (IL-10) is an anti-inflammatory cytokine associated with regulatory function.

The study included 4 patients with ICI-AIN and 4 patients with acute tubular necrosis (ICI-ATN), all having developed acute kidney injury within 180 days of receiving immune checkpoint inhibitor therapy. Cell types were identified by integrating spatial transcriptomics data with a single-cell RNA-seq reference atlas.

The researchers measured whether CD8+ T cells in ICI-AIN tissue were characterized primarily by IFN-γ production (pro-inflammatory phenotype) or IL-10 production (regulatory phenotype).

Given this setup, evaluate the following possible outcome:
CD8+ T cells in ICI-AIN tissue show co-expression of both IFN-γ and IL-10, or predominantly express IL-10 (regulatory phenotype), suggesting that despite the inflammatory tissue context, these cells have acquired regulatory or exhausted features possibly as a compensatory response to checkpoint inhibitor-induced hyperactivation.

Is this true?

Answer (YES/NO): NO